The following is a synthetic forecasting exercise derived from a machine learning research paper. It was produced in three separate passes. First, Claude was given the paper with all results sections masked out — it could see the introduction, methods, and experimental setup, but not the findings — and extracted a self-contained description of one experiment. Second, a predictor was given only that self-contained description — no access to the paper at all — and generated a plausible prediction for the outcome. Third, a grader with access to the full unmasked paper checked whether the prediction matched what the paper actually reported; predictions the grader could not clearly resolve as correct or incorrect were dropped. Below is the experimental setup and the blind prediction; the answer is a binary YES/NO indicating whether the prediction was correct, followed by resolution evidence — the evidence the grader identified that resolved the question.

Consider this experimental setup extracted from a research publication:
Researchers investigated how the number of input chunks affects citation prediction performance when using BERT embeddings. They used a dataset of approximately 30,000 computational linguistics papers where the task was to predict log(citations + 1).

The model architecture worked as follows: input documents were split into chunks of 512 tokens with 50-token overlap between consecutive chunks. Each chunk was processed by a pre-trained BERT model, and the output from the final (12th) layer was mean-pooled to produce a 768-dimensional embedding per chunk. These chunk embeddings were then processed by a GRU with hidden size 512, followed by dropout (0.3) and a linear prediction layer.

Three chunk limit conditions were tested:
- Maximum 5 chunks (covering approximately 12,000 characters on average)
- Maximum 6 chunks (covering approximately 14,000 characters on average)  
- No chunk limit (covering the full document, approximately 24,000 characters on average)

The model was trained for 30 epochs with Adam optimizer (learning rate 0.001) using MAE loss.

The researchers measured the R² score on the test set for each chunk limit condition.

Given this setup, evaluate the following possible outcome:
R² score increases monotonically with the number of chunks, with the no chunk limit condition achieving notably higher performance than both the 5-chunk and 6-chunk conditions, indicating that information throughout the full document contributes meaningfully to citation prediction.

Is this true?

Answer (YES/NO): YES